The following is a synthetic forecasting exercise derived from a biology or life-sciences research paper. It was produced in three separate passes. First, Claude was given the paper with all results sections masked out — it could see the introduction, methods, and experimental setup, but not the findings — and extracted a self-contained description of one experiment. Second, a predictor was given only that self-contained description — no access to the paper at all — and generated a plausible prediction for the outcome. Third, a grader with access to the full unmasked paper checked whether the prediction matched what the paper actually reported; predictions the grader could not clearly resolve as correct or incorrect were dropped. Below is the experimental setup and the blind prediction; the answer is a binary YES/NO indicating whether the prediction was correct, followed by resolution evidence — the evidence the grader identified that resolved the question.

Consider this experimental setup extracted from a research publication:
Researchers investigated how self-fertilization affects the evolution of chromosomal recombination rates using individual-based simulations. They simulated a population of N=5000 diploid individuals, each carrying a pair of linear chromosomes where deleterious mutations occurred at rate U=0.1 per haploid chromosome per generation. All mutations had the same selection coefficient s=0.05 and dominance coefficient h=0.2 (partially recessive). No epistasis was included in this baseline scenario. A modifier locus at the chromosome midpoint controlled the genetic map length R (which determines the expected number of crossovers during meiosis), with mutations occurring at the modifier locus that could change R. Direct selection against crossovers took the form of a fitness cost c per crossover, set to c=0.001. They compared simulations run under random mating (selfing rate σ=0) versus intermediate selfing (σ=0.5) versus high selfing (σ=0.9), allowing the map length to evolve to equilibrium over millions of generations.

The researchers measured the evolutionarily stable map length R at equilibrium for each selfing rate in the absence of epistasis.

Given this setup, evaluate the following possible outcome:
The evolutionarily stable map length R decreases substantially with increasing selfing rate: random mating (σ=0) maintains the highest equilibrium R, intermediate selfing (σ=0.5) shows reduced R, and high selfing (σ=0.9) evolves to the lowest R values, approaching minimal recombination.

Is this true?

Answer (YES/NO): YES